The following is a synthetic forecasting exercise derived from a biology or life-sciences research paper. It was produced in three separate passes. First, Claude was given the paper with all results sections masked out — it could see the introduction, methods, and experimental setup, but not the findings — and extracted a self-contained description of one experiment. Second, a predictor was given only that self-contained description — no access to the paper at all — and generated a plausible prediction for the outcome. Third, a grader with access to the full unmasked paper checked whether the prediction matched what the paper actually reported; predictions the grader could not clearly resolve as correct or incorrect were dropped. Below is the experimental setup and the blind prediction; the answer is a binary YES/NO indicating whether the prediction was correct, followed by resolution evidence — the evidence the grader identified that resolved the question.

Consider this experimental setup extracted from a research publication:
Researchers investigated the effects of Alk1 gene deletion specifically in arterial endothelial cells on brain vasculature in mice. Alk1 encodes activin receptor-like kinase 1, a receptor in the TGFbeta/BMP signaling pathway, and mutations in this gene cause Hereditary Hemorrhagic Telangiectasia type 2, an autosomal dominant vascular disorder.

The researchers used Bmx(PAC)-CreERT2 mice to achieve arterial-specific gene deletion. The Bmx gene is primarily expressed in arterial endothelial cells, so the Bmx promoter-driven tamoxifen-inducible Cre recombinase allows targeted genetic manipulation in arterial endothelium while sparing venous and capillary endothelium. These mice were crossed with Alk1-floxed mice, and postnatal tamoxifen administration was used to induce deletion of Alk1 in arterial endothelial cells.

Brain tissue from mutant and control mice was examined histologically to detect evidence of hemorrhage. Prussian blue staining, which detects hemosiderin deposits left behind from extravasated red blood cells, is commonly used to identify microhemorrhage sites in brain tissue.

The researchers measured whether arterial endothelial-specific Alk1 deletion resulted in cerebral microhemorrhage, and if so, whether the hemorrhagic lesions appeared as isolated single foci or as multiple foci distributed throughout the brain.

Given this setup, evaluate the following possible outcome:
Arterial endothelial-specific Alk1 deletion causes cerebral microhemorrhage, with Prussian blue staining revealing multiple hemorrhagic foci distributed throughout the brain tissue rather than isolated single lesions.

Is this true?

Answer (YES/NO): YES